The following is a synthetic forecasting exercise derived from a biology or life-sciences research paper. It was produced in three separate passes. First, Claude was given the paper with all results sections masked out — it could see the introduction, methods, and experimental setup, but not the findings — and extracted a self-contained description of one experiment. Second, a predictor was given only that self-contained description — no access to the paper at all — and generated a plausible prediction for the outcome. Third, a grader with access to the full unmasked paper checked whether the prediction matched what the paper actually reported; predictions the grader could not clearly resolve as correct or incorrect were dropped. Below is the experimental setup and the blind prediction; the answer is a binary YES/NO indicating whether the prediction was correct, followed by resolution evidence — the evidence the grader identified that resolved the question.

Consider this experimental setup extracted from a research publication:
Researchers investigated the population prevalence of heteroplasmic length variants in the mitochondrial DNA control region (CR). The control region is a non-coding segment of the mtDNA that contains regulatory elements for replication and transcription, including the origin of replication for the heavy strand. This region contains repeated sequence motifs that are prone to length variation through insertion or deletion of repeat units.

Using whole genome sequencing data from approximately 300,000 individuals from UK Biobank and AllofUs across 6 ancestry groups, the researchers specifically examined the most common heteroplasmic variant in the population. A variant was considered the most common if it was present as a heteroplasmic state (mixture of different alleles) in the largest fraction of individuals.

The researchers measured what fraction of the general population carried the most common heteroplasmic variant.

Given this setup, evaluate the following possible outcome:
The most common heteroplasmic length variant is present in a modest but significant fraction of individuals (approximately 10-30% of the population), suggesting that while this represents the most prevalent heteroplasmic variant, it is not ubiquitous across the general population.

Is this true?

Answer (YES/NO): NO